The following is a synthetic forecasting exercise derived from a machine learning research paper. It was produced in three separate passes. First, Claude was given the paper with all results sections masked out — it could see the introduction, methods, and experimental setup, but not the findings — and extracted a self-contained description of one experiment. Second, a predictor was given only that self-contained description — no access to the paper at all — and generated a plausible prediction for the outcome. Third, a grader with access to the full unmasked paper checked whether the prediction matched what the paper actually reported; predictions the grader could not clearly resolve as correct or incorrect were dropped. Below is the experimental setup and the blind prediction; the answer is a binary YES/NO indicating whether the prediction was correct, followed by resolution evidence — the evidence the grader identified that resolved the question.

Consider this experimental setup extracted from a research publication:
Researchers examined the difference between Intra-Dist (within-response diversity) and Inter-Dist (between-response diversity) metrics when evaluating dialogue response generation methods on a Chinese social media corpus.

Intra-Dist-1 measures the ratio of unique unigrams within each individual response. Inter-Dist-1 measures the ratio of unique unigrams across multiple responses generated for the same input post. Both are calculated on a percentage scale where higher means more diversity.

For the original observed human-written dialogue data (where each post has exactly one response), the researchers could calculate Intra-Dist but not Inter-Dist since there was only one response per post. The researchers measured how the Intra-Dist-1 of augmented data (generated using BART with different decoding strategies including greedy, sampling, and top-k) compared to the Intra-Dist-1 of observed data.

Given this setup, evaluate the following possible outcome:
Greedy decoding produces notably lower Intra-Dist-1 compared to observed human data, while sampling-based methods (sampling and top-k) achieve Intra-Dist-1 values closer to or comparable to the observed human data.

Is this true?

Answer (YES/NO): NO